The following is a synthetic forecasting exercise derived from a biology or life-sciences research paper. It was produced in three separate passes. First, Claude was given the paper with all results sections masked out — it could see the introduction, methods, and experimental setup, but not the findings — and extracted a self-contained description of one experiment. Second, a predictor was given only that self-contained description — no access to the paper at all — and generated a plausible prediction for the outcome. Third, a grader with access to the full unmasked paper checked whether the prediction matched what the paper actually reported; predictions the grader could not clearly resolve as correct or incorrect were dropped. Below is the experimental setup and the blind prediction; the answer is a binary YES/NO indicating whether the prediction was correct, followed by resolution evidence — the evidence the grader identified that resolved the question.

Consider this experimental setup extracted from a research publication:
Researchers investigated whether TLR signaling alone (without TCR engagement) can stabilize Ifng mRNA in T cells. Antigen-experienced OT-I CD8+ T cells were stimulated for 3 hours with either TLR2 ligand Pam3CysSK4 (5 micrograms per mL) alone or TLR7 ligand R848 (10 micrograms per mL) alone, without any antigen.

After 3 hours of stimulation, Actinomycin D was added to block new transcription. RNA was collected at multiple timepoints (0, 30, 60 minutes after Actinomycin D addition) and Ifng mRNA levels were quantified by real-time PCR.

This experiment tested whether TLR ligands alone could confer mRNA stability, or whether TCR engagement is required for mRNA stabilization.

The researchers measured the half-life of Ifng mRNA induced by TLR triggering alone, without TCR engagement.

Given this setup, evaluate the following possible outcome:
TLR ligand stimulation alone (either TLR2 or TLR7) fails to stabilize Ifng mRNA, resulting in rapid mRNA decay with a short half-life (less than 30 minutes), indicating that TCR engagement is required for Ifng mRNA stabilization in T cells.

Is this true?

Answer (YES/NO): YES